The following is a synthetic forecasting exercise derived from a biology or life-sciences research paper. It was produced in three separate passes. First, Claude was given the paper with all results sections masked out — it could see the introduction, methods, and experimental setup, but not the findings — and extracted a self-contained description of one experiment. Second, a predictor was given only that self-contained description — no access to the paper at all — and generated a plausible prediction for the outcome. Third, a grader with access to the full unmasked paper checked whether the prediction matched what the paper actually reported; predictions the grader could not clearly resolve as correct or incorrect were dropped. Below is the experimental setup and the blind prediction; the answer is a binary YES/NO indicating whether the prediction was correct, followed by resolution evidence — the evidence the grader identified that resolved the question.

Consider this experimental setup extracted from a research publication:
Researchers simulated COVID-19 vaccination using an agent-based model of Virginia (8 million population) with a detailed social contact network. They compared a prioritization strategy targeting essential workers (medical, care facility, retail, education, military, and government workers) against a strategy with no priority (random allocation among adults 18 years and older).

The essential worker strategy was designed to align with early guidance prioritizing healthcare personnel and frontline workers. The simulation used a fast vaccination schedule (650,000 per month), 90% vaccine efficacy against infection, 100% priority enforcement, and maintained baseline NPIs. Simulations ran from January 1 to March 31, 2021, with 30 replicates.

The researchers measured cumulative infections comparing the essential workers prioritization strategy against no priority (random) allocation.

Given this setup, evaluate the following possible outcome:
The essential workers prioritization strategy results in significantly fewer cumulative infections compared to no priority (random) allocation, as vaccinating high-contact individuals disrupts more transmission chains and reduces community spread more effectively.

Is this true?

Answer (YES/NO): YES